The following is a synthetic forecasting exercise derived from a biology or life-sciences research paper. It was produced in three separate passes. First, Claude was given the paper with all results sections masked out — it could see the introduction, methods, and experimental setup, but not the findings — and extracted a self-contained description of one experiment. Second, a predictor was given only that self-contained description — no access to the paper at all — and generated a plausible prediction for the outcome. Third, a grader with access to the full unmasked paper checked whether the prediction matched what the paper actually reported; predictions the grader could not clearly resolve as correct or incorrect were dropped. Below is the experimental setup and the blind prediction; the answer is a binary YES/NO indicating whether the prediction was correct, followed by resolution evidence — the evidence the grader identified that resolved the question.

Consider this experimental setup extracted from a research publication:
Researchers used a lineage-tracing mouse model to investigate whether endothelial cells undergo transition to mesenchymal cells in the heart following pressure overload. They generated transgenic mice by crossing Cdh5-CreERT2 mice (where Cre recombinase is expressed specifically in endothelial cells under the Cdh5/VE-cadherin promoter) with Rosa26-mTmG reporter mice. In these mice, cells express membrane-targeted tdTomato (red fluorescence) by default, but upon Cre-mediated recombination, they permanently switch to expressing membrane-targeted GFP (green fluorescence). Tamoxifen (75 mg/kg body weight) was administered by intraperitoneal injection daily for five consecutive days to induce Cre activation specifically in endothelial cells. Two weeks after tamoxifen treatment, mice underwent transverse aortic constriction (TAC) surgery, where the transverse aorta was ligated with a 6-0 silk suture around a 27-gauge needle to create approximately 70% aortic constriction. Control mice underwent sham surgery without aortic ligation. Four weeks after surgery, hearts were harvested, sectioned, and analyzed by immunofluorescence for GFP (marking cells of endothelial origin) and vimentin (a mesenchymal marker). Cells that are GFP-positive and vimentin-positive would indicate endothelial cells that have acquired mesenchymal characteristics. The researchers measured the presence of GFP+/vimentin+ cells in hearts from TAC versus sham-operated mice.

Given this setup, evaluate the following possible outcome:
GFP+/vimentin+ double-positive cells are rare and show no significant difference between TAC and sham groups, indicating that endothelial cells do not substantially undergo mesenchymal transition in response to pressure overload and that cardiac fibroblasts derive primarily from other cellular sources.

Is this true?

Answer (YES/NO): NO